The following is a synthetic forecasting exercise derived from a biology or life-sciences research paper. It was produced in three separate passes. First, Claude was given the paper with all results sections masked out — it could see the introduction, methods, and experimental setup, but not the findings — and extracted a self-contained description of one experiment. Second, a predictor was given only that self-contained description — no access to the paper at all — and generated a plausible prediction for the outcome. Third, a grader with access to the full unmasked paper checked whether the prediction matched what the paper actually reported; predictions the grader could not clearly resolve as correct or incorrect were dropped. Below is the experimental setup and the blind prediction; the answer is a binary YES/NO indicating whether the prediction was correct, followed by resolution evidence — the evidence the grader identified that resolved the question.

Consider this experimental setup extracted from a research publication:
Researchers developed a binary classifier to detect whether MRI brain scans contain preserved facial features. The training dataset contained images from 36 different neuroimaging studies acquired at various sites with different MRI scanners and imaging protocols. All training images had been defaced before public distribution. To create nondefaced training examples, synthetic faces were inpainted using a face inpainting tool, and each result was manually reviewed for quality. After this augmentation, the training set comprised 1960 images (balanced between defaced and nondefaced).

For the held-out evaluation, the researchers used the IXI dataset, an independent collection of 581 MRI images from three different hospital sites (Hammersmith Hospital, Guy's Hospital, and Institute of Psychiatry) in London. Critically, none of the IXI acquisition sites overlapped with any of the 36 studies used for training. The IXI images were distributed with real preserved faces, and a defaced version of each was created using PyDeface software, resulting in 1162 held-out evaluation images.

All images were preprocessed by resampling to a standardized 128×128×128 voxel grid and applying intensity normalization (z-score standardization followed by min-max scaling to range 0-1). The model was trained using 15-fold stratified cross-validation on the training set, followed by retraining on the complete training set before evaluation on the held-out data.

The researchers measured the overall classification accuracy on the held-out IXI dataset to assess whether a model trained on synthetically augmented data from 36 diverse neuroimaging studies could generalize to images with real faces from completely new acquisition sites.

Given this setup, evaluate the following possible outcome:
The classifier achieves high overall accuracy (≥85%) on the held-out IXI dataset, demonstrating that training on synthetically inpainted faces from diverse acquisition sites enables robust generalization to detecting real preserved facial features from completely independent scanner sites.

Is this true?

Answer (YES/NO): YES